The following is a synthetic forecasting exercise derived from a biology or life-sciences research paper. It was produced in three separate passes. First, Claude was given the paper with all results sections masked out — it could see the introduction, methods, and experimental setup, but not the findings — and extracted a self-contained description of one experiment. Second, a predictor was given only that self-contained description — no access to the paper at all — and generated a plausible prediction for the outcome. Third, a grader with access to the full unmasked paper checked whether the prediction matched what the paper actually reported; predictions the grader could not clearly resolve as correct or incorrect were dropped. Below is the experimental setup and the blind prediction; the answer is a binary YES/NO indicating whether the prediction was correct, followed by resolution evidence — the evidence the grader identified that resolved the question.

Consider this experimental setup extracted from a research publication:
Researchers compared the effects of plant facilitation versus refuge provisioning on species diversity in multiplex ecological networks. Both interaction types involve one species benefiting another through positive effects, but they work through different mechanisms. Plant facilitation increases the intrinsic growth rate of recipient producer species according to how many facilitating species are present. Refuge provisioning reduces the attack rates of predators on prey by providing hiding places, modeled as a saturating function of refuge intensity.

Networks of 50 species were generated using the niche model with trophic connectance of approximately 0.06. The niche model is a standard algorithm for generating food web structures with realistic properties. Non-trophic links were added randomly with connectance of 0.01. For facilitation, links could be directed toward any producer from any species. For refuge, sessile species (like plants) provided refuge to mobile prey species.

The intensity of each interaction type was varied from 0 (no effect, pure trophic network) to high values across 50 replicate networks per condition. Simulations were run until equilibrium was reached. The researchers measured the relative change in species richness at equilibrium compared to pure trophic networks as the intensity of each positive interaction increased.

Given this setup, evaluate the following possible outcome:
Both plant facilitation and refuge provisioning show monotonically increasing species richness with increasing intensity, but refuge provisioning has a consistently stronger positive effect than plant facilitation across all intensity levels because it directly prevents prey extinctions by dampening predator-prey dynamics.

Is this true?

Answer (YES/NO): NO